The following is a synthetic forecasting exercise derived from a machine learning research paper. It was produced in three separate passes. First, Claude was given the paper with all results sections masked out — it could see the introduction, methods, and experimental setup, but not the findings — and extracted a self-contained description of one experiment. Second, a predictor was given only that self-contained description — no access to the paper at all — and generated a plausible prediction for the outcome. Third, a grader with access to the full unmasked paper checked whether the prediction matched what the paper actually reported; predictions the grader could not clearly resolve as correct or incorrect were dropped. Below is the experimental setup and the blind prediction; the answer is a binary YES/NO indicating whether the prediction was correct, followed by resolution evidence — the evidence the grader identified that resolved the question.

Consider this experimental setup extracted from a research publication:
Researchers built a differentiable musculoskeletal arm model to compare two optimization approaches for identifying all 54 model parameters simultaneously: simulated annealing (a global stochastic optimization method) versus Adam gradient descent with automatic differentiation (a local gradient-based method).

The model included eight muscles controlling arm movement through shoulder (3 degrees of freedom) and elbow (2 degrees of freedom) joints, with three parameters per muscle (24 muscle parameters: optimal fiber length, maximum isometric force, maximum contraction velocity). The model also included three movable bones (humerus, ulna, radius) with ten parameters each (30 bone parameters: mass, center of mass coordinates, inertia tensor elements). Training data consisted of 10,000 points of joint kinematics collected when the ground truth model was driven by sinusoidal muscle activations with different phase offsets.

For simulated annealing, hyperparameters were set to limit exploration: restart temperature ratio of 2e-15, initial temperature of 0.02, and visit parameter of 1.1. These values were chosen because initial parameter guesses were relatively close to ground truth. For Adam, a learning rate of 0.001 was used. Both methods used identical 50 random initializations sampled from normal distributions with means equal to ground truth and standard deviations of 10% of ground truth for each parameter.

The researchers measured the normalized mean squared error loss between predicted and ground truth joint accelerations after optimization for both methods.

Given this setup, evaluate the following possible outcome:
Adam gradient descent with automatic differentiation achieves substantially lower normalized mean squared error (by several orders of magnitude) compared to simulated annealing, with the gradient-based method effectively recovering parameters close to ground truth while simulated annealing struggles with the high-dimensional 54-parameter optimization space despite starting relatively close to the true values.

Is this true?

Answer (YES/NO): YES